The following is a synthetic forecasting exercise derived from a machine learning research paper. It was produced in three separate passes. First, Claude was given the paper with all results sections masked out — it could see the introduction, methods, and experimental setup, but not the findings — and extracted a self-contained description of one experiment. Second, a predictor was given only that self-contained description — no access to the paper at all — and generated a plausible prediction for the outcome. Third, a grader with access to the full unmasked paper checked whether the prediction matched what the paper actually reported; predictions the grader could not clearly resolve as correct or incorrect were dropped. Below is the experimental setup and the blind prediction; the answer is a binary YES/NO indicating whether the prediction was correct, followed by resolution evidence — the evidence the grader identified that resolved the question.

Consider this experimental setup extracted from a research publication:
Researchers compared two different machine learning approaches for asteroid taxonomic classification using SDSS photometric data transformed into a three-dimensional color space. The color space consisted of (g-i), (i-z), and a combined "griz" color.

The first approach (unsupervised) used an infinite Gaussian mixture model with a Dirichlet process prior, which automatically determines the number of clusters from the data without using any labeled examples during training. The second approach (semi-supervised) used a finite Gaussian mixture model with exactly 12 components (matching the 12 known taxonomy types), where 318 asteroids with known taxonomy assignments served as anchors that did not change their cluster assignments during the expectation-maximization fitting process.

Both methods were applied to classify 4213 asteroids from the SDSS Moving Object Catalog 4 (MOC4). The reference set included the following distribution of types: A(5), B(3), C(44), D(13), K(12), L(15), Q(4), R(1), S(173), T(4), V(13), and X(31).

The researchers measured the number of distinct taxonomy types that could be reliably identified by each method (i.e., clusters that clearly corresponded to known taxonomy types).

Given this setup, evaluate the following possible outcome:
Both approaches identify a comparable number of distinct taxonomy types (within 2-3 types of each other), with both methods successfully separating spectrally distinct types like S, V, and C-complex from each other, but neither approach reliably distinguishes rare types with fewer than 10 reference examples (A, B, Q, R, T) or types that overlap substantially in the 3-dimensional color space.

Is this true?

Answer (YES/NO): NO